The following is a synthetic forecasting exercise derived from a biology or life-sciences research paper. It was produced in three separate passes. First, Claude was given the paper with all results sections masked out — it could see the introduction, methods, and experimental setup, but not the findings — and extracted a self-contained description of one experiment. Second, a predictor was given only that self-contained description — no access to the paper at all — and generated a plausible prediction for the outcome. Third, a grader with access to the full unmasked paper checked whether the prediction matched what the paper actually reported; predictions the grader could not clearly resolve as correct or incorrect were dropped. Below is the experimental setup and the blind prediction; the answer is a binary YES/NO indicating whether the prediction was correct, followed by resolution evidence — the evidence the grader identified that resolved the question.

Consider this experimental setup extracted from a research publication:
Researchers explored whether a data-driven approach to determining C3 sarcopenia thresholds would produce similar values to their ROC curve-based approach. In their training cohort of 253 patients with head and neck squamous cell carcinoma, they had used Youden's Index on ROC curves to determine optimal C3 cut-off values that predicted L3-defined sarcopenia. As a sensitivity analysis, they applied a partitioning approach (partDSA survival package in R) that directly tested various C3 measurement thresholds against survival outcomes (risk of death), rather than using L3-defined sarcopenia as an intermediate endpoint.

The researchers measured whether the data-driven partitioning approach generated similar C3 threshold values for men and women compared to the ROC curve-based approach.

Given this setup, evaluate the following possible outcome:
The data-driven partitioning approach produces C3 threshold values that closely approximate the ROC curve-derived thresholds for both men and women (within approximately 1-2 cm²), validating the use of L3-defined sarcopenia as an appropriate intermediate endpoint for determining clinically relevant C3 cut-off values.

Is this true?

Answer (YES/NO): NO